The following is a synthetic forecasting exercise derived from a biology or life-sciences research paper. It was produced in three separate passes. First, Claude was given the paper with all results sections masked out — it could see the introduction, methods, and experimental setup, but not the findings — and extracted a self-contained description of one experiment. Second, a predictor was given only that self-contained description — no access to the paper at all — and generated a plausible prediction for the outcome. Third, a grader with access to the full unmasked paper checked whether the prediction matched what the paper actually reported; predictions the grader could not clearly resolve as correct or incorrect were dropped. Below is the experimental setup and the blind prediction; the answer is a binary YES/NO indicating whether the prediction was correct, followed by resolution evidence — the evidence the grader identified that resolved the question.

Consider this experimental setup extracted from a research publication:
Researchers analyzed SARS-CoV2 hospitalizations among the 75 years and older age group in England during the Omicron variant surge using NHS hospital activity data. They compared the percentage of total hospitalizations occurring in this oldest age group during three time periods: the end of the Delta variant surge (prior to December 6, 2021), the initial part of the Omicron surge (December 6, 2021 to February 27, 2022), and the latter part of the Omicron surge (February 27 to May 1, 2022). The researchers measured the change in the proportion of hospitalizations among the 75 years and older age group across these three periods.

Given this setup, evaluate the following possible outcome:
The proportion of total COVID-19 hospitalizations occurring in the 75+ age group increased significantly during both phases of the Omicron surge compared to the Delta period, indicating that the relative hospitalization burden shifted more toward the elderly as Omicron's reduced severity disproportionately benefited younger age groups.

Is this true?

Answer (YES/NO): YES